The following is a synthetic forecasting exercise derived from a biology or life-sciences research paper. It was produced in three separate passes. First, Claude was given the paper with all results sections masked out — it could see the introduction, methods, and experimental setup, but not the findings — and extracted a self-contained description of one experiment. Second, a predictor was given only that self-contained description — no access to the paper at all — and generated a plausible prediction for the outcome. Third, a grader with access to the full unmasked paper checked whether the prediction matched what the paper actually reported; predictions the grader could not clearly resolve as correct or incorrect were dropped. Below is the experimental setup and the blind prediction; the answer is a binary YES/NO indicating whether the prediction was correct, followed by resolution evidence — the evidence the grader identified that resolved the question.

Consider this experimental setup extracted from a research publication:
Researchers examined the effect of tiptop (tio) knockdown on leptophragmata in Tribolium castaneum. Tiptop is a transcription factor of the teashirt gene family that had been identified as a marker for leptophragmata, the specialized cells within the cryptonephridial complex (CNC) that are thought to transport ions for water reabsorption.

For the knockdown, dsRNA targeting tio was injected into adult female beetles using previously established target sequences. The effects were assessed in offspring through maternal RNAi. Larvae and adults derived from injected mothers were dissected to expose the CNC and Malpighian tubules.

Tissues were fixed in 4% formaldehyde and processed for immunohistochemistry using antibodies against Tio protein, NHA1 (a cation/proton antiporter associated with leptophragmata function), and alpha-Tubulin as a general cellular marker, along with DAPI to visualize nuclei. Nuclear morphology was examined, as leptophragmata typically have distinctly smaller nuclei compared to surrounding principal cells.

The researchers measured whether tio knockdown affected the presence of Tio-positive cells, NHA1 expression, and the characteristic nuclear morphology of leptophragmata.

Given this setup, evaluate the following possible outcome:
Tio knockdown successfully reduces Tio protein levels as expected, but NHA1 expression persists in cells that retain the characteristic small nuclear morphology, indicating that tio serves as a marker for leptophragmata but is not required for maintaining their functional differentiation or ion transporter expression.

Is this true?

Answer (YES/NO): NO